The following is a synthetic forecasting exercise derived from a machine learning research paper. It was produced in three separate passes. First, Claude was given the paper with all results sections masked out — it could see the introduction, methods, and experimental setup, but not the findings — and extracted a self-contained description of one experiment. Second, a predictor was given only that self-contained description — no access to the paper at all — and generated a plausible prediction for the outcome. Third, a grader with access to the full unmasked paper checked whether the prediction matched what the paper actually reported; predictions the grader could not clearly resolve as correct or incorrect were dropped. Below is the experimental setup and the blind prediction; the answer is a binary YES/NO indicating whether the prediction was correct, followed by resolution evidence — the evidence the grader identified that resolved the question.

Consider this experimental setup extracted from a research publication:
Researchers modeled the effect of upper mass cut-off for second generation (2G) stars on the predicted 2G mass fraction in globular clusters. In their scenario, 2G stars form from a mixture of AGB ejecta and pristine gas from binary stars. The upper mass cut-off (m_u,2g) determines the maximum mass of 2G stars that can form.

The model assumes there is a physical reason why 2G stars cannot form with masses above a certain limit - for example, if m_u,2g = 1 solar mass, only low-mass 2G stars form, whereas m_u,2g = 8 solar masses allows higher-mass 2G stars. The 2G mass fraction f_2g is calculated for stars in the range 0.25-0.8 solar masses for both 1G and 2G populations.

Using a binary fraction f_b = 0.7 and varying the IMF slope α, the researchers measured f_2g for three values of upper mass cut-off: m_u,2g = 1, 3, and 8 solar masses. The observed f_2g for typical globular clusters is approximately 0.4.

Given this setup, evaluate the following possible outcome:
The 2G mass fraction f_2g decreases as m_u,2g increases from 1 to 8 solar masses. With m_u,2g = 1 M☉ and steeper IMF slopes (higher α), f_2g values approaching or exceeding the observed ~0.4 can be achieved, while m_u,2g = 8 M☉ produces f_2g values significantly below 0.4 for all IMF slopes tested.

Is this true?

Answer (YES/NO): NO